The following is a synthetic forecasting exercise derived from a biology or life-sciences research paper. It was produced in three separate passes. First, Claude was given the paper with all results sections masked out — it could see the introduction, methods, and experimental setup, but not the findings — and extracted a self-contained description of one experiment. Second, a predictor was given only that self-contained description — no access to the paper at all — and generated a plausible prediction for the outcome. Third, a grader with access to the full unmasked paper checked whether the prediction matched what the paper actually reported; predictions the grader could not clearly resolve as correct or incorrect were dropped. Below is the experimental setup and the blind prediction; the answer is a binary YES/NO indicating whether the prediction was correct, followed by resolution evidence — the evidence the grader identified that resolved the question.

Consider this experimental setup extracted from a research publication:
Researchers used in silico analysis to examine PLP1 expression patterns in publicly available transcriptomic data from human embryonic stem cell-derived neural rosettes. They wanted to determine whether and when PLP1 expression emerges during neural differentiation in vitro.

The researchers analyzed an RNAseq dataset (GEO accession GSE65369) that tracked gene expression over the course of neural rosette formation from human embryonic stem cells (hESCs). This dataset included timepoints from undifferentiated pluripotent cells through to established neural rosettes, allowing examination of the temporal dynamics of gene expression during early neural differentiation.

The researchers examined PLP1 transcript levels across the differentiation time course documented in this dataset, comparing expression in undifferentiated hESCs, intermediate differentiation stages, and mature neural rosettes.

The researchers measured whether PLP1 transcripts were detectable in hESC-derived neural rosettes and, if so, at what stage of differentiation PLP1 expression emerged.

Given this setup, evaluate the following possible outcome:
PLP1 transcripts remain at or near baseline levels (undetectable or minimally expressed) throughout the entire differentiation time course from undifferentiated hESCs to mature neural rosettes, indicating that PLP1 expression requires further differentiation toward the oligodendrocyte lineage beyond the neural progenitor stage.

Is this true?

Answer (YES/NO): NO